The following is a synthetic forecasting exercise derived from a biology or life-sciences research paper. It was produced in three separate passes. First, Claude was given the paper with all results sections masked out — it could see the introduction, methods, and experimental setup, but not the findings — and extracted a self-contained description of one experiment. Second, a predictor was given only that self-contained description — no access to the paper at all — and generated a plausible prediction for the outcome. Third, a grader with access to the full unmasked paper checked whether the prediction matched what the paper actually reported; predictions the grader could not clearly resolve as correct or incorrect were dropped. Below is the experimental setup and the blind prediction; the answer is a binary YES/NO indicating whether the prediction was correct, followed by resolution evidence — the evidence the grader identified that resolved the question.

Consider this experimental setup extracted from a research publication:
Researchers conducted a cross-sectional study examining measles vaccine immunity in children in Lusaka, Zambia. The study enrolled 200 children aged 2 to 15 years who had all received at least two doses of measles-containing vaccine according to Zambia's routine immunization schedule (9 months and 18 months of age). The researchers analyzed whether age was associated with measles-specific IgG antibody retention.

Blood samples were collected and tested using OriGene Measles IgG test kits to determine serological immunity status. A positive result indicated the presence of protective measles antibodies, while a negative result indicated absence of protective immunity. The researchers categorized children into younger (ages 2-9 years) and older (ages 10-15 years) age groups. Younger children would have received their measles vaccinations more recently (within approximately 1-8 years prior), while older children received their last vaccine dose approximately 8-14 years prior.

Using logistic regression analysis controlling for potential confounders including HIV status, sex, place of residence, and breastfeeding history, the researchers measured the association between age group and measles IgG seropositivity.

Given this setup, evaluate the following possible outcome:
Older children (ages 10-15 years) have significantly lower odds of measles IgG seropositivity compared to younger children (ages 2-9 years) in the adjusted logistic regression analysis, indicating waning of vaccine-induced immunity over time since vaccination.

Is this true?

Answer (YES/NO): YES